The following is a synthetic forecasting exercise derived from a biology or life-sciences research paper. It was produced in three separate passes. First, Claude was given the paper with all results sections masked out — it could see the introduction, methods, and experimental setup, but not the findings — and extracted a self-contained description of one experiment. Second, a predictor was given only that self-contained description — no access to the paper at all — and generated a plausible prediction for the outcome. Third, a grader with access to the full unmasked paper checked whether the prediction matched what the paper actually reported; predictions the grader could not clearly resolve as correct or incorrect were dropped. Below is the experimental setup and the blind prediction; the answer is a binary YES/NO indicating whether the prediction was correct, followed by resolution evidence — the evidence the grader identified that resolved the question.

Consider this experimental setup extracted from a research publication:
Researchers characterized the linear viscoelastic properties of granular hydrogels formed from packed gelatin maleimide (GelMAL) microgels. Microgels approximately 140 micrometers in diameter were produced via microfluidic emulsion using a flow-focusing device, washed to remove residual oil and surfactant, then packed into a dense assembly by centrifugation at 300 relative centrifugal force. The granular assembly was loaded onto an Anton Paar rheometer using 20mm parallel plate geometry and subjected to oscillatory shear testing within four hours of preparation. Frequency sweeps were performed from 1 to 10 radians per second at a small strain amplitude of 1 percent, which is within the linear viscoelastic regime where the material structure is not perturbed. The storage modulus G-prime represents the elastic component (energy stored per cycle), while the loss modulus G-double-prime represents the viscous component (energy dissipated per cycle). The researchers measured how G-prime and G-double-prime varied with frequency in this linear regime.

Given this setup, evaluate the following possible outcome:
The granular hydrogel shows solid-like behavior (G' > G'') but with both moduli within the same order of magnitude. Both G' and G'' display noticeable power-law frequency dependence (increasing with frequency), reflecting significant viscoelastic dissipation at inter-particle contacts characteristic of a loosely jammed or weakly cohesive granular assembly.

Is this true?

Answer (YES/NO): NO